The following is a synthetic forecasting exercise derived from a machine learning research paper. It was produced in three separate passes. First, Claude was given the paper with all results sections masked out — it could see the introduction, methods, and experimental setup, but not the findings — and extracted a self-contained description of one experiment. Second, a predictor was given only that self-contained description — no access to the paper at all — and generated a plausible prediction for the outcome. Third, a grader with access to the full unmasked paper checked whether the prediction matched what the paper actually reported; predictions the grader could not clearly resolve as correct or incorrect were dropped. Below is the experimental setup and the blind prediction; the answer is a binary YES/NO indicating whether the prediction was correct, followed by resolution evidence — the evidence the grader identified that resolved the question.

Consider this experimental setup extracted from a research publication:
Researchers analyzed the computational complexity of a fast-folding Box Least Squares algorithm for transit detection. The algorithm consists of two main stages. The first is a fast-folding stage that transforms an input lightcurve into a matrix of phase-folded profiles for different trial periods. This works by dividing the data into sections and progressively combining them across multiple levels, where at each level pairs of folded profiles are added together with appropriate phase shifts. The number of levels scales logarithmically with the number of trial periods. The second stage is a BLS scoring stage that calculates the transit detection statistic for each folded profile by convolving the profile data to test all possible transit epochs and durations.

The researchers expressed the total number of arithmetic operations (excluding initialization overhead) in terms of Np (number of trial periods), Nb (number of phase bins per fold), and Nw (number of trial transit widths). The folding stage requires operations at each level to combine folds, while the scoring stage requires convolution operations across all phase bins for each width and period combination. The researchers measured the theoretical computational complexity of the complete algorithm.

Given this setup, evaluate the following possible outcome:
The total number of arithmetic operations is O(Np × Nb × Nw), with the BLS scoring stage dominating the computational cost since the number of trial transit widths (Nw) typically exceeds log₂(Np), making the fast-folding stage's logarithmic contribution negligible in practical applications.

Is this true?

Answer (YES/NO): NO